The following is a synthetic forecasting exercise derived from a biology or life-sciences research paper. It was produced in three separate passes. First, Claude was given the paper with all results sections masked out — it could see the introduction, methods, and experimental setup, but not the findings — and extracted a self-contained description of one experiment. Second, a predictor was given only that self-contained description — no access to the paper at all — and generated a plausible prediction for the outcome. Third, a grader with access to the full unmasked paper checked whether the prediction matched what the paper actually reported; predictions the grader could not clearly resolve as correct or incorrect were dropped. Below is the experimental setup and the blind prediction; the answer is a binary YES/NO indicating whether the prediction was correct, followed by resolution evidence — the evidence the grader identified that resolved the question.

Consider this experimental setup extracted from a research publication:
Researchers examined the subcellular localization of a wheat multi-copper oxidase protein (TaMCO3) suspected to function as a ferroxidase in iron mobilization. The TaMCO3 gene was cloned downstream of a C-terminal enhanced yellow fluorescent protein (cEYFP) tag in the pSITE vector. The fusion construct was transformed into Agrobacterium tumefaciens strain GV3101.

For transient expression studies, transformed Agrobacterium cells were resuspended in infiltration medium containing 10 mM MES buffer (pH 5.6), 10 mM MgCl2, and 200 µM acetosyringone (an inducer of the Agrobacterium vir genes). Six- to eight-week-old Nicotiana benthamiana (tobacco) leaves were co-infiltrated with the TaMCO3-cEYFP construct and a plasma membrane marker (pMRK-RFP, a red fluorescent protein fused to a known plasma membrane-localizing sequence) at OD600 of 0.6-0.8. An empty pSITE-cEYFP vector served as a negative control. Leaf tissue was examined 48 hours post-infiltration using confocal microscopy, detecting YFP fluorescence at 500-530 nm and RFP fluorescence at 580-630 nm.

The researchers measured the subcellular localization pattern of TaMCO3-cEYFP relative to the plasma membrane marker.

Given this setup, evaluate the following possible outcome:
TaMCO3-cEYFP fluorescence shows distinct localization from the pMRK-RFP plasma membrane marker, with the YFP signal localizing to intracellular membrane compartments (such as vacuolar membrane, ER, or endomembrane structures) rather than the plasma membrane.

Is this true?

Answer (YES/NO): NO